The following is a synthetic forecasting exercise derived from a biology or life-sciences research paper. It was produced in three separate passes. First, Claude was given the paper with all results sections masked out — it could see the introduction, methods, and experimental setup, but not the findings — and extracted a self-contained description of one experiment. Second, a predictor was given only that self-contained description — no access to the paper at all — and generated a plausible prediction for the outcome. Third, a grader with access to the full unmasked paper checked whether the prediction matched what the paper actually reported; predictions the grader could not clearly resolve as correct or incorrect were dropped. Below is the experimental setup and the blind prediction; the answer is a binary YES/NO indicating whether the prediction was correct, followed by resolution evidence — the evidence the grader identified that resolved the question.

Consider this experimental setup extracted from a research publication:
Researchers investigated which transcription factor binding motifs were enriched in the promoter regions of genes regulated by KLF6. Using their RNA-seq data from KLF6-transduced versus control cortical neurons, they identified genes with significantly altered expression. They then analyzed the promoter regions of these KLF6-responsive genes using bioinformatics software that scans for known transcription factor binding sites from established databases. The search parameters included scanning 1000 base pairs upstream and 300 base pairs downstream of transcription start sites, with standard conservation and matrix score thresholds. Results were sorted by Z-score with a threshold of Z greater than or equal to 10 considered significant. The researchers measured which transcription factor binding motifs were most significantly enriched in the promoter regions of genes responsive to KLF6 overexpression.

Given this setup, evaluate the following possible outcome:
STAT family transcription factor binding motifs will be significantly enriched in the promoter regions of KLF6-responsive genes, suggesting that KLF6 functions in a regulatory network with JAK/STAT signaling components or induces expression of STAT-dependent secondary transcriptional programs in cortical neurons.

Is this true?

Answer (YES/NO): YES